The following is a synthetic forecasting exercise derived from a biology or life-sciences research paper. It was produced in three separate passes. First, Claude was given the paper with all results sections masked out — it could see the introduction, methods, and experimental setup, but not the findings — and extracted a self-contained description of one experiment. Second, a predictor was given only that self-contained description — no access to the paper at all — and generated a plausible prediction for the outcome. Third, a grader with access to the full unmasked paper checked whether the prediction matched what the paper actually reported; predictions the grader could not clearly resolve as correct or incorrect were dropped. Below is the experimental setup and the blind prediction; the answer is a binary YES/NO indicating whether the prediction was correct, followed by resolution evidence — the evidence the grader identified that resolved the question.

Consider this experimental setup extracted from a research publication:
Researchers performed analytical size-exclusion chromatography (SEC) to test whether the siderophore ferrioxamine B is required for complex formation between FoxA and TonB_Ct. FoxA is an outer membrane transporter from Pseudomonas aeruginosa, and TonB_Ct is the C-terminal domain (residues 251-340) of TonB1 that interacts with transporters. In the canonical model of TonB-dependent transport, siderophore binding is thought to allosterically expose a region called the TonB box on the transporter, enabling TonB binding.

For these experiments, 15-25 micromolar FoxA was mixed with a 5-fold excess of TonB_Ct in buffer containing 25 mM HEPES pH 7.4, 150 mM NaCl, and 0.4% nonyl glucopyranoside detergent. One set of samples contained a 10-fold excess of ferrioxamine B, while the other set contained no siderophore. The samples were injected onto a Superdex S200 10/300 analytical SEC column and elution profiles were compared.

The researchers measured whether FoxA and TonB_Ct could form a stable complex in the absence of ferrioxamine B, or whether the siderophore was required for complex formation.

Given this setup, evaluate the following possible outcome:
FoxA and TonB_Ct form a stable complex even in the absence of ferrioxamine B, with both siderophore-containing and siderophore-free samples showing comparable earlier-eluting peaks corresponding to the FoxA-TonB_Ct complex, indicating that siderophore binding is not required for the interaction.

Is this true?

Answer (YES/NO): NO